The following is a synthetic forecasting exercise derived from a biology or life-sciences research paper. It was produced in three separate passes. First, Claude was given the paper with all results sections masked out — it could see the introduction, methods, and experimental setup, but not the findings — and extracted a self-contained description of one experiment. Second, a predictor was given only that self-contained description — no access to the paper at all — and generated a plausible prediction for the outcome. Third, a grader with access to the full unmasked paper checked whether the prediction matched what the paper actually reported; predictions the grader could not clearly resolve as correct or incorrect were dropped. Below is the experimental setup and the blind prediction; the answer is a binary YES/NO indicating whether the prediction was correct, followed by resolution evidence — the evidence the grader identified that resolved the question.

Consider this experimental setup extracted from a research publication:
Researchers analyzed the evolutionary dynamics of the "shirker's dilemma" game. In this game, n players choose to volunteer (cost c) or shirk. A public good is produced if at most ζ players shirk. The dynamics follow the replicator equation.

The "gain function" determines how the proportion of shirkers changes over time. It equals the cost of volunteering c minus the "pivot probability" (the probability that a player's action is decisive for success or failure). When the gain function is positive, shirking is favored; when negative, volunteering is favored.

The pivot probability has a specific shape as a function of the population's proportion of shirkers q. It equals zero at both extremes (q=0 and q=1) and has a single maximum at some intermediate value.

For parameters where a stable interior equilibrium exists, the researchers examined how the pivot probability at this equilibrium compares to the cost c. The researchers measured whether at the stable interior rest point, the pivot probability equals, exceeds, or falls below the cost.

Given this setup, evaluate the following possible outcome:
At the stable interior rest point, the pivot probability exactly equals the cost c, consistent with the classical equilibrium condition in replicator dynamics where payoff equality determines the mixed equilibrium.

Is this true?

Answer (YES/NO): YES